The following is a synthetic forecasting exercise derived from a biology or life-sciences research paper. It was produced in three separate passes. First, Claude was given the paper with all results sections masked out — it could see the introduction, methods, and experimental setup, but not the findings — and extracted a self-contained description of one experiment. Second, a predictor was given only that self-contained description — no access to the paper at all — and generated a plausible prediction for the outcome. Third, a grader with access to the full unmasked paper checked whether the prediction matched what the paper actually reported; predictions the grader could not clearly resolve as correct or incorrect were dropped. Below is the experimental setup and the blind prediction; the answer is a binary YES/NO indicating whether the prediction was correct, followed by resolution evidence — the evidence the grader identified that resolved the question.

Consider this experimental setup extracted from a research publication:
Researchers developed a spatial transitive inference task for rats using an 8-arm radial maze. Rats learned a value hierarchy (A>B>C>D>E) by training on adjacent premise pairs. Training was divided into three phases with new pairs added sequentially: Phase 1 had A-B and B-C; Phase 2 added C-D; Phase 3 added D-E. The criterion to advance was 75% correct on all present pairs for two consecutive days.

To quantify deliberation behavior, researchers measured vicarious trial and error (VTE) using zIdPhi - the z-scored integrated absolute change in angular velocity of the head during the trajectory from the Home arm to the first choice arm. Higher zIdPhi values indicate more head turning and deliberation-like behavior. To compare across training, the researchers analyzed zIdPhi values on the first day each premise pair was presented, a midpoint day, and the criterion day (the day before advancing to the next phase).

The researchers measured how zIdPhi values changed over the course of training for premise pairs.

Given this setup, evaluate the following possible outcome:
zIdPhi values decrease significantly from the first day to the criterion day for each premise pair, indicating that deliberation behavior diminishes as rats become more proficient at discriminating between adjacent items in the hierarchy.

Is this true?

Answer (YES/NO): YES